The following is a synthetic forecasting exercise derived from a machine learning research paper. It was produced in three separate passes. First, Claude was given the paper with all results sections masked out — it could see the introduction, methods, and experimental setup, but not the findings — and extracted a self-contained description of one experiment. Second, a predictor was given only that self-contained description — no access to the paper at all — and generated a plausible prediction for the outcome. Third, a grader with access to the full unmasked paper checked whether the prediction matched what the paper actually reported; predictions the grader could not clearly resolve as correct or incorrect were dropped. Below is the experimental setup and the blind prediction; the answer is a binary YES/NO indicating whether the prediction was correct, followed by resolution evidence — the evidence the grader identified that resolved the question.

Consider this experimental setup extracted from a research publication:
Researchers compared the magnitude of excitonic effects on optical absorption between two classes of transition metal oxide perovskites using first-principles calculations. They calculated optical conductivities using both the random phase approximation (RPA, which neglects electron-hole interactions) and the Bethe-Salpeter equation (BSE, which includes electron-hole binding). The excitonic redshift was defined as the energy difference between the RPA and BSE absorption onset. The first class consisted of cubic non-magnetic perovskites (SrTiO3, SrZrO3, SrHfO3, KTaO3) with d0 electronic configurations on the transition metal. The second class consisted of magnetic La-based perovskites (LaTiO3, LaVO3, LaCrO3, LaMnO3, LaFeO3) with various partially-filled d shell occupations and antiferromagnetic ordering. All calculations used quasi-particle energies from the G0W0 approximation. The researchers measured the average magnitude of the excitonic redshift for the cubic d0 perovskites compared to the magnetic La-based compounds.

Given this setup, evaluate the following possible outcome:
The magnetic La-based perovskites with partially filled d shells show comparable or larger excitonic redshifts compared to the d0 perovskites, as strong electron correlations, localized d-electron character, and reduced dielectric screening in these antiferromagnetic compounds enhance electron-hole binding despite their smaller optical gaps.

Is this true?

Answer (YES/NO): NO